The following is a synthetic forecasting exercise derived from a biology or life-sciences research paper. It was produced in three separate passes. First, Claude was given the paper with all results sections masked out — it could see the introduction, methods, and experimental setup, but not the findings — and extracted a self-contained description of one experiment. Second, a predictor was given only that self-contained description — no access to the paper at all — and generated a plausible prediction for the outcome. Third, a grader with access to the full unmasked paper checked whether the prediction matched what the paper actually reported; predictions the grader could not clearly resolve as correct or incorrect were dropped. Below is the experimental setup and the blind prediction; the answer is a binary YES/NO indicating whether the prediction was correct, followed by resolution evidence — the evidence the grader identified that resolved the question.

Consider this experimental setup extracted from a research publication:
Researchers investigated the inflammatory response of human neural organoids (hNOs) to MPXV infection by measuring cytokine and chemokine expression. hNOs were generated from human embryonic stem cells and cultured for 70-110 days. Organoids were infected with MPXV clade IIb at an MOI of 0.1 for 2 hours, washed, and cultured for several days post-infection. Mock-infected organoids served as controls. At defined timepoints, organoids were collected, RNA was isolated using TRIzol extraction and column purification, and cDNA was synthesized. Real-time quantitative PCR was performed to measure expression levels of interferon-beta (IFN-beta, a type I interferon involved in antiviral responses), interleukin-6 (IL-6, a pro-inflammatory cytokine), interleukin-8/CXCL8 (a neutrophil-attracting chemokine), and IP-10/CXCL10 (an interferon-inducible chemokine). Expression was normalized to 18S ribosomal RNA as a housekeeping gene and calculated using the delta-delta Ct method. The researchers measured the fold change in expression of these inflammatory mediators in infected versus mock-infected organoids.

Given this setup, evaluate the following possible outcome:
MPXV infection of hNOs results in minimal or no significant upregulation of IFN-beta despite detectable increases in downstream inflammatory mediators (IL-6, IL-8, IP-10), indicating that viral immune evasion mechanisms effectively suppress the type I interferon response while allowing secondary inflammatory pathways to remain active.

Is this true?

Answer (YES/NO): YES